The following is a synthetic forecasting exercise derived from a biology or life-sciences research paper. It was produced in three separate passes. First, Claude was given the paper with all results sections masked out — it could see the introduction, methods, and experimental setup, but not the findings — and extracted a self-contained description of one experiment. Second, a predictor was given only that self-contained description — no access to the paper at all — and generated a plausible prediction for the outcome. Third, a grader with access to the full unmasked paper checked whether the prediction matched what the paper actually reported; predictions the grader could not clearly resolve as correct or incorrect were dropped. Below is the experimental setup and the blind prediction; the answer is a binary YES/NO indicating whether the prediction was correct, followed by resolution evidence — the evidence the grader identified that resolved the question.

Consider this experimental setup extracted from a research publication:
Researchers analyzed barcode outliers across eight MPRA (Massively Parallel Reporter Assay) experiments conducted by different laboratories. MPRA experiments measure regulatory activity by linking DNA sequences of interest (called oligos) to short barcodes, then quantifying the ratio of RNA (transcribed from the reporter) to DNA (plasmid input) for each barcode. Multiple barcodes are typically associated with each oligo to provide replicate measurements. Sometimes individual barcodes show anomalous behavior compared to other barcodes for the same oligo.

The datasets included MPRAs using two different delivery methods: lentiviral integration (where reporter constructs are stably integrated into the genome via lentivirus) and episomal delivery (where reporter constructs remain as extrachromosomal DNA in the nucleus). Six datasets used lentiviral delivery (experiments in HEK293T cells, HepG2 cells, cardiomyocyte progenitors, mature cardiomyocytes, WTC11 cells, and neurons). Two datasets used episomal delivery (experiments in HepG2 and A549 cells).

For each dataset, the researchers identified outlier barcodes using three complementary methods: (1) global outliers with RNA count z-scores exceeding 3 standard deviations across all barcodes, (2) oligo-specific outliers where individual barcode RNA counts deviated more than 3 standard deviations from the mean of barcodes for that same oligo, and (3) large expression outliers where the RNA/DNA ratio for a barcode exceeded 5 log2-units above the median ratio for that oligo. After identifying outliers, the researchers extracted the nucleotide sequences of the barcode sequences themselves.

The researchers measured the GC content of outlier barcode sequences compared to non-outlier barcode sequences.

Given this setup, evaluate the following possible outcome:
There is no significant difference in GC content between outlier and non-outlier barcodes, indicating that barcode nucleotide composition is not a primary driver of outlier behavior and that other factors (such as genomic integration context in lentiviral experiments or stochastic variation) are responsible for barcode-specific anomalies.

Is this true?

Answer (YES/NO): NO